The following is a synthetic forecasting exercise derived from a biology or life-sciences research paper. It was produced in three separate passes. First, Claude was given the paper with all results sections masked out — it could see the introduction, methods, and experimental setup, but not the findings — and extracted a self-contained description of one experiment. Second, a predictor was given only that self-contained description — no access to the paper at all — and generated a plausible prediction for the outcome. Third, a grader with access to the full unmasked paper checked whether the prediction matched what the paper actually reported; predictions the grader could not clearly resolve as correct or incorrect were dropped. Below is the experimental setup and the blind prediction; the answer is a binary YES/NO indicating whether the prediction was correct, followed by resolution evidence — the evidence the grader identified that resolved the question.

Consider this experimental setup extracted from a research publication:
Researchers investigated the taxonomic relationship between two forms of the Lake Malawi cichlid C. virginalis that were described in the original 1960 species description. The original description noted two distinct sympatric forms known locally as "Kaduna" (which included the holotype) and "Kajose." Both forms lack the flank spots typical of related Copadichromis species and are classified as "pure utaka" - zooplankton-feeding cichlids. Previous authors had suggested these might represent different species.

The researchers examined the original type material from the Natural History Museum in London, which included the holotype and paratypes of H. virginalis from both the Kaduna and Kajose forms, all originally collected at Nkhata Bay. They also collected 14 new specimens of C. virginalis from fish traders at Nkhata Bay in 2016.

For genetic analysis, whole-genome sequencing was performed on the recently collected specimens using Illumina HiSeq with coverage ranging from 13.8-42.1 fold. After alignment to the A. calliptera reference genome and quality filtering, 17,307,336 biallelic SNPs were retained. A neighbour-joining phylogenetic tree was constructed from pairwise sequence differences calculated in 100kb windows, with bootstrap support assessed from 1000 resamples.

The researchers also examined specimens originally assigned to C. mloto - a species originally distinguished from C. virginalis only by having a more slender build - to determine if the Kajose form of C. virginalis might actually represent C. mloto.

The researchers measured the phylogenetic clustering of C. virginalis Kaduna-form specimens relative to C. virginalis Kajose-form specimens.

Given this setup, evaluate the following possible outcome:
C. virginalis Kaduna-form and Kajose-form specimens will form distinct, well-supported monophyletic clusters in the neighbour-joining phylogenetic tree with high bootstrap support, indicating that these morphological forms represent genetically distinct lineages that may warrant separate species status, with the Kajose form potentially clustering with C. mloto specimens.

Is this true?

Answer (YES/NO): YES